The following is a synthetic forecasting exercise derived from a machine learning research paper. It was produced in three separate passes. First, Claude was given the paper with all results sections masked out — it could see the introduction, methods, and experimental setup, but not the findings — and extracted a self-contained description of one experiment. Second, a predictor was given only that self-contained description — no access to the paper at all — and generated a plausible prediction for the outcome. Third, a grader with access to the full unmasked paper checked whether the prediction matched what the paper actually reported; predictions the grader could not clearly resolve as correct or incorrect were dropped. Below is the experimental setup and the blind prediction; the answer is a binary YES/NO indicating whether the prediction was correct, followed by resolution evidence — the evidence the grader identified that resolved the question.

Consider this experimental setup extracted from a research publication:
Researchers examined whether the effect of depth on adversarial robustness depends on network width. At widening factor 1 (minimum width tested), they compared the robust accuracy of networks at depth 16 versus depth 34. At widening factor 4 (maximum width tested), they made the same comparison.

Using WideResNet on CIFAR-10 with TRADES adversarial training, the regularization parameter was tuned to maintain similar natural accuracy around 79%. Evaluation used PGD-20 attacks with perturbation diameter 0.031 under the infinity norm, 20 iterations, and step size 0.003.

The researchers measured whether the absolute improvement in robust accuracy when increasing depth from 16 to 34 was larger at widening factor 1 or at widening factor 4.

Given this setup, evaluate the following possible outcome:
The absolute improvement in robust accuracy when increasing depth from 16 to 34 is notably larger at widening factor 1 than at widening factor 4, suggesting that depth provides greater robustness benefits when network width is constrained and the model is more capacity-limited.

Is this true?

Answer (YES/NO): YES